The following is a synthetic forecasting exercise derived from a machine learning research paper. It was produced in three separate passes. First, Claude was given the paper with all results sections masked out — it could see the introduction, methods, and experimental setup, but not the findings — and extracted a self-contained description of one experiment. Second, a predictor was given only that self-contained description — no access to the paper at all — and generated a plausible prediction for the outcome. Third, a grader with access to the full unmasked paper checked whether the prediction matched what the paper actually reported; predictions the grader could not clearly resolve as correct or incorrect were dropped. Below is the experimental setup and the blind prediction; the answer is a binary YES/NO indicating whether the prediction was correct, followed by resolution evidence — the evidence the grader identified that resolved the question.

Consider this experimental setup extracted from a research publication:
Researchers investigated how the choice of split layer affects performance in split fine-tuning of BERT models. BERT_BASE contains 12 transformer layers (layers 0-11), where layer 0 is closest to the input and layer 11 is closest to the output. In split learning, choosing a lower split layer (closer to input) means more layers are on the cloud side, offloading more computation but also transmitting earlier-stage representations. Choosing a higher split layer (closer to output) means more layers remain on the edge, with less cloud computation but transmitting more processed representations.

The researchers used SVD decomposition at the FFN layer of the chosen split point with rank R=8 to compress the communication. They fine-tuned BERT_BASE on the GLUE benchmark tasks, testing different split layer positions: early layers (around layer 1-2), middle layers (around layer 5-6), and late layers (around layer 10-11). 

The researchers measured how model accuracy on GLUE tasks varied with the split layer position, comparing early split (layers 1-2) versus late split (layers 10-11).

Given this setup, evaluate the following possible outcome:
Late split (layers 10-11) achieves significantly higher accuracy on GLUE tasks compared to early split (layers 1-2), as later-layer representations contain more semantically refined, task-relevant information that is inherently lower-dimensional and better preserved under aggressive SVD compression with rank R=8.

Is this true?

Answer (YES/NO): YES